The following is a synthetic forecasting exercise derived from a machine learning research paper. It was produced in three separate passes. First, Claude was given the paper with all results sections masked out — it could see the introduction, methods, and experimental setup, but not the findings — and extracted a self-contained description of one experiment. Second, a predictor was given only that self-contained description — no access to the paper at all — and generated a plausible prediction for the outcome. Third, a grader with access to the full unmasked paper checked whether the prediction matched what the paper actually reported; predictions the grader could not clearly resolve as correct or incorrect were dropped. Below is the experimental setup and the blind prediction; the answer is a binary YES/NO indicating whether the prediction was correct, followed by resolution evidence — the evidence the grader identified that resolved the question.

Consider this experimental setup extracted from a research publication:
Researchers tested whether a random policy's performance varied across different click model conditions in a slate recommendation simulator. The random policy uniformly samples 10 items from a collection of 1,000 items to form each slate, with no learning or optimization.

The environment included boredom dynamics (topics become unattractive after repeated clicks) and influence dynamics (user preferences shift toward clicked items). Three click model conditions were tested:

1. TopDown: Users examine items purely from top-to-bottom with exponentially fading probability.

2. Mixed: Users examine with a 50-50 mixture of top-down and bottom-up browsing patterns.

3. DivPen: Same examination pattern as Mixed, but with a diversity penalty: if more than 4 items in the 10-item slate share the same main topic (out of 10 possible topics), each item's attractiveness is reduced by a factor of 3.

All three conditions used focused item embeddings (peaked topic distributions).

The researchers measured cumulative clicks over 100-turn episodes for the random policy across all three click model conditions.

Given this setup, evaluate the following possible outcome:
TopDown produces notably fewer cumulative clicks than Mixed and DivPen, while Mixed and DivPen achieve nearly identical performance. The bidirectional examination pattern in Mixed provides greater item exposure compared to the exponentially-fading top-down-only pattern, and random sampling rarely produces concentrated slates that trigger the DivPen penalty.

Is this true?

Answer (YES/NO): NO